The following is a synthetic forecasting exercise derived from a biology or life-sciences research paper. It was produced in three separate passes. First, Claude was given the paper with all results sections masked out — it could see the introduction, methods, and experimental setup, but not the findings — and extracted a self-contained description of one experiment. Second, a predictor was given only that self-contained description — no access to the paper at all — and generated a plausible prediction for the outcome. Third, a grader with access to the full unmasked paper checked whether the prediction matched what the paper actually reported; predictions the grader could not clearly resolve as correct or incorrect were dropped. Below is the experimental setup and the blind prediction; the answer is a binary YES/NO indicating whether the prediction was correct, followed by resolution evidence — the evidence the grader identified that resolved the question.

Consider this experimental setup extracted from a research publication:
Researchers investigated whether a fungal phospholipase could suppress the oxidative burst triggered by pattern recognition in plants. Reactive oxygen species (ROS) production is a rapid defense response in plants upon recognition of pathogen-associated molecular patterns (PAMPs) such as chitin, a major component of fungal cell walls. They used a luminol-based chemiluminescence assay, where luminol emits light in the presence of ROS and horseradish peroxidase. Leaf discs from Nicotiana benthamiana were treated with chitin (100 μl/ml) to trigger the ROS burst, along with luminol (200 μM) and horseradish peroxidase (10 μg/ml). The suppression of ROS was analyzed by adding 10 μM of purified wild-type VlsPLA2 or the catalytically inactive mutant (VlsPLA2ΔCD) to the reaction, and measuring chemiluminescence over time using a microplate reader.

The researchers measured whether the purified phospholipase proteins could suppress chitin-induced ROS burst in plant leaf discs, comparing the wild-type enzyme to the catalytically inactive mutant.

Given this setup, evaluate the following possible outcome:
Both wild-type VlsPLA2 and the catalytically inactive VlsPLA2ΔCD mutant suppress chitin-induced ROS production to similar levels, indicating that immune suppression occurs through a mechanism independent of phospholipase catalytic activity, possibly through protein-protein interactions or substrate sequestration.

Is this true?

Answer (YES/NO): NO